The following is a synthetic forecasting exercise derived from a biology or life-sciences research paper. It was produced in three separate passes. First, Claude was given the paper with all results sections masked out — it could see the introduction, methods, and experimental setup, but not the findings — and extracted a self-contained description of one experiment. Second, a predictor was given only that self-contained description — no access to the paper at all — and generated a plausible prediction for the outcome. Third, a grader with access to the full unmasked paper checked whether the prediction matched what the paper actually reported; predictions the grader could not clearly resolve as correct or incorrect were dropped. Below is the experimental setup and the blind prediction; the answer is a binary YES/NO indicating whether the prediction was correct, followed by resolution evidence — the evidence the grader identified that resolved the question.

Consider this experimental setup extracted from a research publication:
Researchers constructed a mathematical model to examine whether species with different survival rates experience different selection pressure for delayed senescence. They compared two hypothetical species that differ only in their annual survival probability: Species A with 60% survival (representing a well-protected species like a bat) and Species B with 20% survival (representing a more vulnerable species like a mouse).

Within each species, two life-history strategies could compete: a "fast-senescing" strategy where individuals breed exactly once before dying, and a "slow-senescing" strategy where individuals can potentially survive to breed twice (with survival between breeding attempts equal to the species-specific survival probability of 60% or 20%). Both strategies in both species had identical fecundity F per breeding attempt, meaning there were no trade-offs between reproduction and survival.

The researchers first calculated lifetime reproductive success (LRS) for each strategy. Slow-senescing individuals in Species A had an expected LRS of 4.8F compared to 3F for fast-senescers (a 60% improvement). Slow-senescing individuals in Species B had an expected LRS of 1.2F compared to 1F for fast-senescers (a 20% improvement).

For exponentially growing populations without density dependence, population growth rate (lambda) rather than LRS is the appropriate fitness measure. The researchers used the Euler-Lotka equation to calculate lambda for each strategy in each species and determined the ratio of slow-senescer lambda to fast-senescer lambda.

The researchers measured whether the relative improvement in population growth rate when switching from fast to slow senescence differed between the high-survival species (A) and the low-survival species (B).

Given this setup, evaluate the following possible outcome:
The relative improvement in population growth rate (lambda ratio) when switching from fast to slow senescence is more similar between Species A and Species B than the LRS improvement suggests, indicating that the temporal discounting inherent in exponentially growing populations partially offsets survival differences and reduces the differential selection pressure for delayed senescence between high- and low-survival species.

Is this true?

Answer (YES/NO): NO